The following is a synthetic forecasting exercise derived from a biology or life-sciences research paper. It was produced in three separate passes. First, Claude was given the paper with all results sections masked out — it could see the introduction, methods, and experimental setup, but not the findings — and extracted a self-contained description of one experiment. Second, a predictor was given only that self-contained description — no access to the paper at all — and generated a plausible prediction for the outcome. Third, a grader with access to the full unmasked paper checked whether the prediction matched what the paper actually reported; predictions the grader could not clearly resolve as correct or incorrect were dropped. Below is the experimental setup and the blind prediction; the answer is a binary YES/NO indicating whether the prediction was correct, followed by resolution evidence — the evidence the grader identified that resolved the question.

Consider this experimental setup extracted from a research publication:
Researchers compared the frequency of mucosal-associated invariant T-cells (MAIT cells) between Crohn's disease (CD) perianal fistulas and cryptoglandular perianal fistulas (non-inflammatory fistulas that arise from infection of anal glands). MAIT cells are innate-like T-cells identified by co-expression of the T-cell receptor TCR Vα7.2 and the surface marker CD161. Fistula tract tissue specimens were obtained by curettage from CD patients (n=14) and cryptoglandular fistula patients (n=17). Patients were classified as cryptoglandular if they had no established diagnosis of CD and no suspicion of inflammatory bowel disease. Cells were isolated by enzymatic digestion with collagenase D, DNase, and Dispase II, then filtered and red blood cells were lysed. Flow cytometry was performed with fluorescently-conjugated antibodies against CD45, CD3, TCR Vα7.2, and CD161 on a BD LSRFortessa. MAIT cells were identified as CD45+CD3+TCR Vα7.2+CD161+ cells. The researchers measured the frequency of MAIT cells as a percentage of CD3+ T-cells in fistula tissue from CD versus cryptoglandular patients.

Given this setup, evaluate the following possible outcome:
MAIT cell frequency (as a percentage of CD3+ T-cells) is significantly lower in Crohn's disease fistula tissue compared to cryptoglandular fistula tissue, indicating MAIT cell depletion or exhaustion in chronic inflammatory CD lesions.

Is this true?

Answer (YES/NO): NO